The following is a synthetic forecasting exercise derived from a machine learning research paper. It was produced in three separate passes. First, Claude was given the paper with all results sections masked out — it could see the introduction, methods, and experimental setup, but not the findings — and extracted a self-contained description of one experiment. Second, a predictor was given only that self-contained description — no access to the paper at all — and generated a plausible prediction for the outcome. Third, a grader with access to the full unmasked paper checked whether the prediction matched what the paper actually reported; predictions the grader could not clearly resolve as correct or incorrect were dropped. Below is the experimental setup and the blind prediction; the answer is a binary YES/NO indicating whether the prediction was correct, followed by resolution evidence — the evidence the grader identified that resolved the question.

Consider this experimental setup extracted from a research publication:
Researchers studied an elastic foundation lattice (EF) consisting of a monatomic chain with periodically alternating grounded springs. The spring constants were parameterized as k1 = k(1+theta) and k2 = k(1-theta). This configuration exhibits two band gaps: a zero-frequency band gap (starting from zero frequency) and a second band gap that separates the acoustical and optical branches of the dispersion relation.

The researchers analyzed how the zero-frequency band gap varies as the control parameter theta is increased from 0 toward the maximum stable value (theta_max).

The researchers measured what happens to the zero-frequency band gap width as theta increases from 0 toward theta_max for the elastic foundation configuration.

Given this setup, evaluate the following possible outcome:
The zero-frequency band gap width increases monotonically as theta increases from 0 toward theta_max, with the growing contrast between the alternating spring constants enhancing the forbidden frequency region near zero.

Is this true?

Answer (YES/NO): NO